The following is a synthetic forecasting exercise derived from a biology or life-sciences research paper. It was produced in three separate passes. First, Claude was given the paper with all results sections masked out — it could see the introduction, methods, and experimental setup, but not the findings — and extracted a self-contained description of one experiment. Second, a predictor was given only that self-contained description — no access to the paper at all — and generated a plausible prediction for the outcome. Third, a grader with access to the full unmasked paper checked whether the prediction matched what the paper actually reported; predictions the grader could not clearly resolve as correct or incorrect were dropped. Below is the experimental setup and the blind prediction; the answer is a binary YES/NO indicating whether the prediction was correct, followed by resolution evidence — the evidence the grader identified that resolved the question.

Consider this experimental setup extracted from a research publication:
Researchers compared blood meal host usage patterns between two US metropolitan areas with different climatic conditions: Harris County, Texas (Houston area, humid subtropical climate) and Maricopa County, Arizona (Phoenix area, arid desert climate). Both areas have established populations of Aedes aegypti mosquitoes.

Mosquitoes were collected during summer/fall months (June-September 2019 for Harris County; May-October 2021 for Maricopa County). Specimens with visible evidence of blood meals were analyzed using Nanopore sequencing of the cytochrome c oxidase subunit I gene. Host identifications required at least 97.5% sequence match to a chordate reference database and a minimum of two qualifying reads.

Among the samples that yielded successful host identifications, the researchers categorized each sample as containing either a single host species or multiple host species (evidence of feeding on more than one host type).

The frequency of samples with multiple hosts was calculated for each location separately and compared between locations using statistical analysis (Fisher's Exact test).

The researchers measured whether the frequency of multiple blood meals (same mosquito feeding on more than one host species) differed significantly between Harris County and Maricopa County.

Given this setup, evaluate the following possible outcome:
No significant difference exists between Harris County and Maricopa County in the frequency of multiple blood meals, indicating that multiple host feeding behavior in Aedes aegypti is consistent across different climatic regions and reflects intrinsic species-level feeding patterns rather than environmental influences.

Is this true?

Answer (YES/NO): YES